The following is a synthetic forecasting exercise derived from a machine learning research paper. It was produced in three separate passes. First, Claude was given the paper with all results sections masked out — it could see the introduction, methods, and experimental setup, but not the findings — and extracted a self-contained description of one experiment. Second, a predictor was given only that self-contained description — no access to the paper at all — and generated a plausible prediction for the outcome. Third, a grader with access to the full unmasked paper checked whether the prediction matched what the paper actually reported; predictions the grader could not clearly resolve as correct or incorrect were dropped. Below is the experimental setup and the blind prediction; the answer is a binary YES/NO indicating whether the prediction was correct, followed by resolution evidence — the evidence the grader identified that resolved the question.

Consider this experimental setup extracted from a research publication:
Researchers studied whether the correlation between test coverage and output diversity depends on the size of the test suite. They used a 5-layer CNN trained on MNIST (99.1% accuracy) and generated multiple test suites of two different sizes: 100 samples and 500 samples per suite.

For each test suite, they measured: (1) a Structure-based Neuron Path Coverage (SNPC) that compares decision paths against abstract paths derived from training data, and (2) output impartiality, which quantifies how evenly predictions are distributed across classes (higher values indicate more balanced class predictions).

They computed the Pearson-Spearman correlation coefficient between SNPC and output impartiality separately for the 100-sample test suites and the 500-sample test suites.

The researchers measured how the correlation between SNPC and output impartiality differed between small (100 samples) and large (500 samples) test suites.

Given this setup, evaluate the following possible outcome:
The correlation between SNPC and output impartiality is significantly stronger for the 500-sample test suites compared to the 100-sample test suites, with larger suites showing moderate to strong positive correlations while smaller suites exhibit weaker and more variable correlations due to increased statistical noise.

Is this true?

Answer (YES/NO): YES